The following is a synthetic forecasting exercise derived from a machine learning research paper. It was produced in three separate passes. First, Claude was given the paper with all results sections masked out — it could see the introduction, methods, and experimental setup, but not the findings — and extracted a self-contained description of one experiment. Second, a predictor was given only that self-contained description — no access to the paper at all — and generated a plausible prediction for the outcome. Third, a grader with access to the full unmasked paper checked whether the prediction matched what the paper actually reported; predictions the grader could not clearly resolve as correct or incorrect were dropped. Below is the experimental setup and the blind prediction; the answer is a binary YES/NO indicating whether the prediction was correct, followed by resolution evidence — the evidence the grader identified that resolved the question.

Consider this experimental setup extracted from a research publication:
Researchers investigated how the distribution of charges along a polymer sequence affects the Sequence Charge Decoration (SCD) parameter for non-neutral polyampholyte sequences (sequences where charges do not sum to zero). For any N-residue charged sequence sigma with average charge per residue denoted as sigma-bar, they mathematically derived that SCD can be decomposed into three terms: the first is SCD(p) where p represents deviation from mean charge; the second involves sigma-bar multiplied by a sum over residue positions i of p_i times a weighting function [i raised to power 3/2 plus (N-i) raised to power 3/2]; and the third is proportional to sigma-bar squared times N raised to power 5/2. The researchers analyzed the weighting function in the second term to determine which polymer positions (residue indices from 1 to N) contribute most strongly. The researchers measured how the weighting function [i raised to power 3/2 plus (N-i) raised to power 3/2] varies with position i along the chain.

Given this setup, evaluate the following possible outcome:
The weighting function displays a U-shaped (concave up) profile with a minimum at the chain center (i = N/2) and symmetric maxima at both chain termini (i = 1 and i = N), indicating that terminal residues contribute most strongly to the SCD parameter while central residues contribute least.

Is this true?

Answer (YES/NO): YES